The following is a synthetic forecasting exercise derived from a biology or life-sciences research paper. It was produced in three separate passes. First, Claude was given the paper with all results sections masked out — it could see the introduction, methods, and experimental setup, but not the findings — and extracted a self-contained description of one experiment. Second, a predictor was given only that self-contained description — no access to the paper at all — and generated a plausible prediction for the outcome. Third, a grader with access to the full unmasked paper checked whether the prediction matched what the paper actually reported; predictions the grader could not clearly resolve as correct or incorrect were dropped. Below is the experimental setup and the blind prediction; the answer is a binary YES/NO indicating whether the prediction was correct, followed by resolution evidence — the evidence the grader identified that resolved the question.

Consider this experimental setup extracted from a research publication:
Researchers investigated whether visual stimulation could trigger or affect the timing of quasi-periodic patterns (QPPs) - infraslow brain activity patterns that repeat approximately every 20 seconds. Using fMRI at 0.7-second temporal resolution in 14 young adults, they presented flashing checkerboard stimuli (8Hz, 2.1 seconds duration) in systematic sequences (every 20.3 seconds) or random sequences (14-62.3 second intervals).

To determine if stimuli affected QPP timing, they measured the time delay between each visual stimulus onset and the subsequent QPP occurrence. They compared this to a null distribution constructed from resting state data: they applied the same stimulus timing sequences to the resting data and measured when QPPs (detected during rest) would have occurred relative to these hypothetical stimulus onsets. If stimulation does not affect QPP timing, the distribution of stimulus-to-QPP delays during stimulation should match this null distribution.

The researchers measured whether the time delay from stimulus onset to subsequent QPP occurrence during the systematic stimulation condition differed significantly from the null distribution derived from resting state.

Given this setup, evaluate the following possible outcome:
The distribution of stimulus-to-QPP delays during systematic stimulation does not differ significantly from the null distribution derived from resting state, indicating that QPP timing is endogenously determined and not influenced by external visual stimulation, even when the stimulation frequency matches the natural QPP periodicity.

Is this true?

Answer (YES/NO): YES